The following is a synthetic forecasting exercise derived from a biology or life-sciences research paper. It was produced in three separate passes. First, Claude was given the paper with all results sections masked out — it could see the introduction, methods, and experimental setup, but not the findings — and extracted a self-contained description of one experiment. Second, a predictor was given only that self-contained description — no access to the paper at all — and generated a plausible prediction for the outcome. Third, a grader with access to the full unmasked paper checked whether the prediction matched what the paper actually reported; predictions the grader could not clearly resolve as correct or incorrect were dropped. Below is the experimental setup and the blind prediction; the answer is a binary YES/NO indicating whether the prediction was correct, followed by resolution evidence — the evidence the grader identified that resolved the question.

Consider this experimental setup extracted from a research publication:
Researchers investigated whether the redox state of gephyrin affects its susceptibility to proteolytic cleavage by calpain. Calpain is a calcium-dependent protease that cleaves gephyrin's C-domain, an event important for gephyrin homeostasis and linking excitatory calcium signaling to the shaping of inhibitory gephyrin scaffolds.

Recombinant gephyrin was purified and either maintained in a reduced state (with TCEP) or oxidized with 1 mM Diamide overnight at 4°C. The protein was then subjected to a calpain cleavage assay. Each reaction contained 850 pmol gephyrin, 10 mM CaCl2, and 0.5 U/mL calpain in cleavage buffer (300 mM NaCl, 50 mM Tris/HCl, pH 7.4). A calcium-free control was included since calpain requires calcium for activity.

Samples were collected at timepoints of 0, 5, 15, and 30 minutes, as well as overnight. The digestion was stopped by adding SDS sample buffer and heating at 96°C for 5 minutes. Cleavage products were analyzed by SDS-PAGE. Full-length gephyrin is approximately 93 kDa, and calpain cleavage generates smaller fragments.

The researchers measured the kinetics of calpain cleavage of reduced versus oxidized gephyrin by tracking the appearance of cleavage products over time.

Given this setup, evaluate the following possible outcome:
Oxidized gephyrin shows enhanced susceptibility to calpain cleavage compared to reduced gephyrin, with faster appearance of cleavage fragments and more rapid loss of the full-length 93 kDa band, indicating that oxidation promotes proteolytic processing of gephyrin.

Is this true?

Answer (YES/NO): NO